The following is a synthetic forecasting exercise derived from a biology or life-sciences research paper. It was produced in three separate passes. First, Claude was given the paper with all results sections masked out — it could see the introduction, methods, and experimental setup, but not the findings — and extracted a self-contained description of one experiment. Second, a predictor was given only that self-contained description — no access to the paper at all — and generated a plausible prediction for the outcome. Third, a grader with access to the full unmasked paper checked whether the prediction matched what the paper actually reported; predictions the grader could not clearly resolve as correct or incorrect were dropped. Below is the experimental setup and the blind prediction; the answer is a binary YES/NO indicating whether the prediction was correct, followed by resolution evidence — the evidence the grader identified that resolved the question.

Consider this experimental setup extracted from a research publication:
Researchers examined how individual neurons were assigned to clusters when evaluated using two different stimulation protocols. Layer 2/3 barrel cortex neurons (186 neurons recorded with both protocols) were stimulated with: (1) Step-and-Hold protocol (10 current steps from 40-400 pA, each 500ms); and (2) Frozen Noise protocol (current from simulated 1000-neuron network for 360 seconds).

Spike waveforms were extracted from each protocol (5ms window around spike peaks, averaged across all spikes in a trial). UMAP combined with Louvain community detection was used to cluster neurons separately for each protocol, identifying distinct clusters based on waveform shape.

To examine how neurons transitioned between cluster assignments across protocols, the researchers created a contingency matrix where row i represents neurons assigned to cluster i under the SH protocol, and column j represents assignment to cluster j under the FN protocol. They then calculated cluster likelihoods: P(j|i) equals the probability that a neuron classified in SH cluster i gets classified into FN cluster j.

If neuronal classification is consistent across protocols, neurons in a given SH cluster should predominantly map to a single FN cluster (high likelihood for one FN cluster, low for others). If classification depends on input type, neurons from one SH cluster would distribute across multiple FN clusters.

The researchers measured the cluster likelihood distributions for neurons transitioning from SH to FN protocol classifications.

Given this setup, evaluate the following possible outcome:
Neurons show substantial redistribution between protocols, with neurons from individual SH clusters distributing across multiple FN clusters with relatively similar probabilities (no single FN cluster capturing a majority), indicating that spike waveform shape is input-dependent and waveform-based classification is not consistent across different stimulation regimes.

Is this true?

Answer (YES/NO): YES